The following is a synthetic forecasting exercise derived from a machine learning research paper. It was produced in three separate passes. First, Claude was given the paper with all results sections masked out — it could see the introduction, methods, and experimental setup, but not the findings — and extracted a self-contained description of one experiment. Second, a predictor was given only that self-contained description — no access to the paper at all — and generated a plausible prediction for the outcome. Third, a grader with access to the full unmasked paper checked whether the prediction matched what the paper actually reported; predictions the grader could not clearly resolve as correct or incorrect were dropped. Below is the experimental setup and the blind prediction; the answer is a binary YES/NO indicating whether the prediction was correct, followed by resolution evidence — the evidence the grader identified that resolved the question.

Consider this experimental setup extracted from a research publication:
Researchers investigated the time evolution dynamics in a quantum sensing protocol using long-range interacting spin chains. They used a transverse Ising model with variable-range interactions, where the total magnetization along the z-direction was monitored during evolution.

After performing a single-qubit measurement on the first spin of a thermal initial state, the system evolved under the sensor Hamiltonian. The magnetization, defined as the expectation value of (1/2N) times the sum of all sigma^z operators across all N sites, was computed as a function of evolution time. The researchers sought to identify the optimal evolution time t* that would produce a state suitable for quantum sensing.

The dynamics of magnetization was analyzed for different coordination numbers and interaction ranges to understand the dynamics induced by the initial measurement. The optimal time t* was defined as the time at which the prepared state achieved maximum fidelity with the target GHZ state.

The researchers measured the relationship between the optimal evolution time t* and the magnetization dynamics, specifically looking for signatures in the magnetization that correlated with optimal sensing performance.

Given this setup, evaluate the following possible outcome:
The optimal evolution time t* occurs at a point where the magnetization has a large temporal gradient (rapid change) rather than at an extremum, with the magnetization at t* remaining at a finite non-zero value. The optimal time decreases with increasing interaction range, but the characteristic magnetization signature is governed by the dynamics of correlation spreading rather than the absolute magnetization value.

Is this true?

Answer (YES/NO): NO